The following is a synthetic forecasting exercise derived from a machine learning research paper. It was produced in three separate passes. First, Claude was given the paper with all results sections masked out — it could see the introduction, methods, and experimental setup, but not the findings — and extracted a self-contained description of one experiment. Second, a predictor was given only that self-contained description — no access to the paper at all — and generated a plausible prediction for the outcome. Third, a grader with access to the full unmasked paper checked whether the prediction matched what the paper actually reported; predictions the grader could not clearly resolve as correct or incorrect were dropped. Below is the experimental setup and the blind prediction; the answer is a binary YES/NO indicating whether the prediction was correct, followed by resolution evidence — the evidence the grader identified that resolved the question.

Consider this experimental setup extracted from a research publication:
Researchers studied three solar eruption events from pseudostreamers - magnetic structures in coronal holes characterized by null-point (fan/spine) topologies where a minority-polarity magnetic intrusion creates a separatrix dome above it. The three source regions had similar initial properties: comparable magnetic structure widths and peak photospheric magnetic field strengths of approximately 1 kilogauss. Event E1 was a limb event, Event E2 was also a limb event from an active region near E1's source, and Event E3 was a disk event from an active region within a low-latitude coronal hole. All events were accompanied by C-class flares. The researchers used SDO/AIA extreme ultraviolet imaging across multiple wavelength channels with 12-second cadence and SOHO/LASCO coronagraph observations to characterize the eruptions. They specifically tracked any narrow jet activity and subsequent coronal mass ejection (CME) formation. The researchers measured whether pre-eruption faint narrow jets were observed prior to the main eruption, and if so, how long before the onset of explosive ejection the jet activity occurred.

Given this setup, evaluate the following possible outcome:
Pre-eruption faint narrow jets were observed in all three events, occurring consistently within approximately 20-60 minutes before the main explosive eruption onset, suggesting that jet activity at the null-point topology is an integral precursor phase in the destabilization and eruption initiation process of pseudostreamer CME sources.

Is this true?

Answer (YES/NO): NO